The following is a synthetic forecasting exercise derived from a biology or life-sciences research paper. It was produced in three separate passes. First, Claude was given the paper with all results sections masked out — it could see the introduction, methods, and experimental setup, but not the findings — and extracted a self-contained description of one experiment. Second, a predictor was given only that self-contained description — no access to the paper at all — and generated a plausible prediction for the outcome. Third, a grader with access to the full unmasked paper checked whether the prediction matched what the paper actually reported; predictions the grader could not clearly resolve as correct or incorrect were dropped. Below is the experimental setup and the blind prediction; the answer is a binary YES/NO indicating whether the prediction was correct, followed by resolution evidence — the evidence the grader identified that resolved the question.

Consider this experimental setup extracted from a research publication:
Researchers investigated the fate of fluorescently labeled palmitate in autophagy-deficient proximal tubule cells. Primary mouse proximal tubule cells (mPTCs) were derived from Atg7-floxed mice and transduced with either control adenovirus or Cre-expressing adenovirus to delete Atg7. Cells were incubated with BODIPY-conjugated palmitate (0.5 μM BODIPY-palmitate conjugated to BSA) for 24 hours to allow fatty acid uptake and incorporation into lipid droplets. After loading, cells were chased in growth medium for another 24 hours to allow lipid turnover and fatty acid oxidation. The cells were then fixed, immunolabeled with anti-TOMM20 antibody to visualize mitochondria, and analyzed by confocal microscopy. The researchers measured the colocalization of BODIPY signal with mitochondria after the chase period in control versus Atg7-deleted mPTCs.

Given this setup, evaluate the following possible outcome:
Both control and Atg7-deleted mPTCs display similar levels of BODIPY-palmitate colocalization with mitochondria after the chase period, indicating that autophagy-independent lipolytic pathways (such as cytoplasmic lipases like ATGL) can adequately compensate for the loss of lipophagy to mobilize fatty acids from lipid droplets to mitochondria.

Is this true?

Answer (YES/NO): NO